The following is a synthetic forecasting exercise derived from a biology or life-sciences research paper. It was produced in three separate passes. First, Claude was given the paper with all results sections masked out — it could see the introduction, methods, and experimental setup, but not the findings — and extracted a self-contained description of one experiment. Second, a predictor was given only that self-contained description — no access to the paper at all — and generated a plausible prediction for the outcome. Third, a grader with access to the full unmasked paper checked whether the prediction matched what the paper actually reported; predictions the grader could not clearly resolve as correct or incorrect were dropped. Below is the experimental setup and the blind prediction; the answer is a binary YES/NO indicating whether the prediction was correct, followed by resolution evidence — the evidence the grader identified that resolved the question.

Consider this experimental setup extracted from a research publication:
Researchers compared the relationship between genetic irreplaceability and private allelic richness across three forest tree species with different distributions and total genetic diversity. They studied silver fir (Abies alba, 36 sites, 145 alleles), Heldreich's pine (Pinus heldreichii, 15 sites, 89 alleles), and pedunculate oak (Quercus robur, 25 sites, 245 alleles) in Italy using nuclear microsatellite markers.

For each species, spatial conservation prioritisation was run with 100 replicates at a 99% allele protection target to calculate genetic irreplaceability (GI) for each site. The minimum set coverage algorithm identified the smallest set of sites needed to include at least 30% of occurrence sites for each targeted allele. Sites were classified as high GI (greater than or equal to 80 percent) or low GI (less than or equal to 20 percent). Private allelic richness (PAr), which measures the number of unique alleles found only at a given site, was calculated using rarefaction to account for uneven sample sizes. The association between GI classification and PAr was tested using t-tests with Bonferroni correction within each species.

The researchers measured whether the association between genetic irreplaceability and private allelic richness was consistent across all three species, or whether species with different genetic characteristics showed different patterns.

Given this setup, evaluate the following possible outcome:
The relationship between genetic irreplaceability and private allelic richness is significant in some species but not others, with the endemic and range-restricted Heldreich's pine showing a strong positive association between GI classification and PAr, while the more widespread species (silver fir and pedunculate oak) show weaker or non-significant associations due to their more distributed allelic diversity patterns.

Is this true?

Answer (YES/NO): NO